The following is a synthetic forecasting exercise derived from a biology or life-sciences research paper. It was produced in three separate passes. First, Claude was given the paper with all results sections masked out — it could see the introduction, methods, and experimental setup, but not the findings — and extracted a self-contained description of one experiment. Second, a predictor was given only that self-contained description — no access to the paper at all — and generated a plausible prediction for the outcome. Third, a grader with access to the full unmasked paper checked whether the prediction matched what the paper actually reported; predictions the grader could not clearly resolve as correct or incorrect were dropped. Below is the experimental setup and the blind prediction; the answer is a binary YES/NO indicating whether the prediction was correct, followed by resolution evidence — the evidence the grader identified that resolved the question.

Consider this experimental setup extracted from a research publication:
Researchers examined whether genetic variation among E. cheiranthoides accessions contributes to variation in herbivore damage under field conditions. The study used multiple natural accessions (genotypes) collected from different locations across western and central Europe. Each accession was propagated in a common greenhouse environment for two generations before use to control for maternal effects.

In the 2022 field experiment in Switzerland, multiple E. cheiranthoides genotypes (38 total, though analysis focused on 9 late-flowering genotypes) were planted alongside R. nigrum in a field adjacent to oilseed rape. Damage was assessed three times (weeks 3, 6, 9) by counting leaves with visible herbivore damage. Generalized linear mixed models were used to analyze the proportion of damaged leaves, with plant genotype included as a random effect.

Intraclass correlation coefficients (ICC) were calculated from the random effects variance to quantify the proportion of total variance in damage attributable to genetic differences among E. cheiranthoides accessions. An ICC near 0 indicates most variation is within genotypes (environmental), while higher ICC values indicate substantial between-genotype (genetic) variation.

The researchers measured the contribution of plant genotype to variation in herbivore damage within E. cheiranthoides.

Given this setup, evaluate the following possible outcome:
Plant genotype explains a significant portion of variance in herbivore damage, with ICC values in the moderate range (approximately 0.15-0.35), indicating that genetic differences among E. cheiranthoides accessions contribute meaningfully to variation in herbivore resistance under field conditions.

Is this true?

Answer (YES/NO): NO